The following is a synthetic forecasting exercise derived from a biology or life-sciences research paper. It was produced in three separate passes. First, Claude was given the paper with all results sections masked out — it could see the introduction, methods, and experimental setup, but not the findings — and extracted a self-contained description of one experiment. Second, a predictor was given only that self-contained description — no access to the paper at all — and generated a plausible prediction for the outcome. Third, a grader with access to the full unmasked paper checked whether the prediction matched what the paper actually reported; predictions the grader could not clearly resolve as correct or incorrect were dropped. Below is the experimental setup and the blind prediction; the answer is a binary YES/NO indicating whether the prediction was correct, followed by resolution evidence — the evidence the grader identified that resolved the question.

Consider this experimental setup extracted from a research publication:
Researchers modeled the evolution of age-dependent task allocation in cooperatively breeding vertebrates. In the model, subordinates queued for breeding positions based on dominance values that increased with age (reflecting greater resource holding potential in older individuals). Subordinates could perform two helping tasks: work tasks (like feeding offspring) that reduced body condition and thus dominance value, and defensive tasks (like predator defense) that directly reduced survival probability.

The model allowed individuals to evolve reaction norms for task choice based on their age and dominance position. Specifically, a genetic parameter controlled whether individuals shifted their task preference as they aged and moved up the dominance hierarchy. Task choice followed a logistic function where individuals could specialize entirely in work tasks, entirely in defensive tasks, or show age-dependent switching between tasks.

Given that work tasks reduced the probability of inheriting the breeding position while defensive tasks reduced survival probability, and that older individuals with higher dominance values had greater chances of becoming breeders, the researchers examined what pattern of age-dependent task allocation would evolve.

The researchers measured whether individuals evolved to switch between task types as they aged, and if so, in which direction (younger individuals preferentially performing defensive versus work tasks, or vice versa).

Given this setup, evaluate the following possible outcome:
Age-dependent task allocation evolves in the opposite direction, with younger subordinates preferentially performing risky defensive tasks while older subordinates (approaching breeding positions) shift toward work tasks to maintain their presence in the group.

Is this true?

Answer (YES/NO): NO